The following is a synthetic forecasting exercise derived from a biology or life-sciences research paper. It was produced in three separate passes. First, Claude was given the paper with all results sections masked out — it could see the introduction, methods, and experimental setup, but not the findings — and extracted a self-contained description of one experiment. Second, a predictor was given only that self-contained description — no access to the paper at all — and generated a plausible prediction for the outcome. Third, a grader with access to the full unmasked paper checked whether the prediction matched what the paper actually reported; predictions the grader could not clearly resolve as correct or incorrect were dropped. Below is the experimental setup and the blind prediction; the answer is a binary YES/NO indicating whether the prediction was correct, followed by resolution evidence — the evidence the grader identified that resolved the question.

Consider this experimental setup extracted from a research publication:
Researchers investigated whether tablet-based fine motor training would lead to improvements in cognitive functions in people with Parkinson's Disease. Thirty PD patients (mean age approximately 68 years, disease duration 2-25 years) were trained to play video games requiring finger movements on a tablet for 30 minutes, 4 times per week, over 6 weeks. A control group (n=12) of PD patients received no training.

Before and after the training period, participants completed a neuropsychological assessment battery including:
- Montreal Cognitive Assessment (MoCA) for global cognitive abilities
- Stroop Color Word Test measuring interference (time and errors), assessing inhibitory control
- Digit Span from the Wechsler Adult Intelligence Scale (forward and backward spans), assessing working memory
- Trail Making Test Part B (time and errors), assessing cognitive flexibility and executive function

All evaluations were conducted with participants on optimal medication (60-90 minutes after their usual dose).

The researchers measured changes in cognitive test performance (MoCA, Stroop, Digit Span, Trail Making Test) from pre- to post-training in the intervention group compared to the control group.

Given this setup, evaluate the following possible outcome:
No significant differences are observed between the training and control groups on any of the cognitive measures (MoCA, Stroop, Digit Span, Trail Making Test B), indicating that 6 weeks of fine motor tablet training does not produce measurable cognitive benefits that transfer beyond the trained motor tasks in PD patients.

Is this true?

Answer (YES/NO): YES